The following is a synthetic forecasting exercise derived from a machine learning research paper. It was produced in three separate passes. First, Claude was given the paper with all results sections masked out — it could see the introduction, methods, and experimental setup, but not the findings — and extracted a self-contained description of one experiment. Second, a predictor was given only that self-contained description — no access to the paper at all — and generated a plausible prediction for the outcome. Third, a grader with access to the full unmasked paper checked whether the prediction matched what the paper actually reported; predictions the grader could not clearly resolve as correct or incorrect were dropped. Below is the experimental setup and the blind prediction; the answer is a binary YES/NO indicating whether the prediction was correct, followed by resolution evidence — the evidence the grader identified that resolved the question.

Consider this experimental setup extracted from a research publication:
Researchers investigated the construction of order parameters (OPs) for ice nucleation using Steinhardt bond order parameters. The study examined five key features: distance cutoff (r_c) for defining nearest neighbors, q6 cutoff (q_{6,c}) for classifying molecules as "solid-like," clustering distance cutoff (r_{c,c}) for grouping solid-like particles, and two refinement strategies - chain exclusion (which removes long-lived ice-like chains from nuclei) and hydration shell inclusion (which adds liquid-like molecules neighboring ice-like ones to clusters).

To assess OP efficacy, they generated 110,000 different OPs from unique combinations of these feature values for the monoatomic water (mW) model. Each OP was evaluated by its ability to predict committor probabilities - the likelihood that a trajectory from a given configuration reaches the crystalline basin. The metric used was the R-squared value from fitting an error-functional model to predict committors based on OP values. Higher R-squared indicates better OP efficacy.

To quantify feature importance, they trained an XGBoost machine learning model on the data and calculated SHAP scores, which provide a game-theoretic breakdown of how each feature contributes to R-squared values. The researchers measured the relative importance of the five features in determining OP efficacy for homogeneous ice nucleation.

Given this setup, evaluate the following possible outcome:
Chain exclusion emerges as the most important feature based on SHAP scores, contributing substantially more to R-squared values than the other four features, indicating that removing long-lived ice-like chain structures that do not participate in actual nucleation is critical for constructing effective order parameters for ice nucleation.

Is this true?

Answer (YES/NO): NO